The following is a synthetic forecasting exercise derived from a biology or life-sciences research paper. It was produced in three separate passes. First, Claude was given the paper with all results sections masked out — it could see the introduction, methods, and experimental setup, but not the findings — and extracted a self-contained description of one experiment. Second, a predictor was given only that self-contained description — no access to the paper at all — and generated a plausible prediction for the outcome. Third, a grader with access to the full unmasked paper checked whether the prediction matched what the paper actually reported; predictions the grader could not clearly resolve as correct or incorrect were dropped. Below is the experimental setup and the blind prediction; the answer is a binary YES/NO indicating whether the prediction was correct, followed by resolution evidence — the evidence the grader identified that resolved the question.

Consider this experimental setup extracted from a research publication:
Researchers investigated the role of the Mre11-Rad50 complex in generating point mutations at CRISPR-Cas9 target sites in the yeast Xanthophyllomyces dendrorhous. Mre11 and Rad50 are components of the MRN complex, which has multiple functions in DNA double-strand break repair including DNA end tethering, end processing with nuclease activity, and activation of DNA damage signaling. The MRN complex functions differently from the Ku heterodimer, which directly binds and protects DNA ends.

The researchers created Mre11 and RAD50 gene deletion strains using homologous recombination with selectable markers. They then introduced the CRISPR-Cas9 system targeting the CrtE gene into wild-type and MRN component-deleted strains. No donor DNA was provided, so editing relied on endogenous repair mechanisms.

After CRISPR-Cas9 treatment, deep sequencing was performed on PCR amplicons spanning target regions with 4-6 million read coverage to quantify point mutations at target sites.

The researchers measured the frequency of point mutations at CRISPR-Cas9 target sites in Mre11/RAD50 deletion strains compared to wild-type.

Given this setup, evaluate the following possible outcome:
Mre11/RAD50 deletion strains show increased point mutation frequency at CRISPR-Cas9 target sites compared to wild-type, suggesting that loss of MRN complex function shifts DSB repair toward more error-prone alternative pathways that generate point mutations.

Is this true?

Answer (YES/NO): NO